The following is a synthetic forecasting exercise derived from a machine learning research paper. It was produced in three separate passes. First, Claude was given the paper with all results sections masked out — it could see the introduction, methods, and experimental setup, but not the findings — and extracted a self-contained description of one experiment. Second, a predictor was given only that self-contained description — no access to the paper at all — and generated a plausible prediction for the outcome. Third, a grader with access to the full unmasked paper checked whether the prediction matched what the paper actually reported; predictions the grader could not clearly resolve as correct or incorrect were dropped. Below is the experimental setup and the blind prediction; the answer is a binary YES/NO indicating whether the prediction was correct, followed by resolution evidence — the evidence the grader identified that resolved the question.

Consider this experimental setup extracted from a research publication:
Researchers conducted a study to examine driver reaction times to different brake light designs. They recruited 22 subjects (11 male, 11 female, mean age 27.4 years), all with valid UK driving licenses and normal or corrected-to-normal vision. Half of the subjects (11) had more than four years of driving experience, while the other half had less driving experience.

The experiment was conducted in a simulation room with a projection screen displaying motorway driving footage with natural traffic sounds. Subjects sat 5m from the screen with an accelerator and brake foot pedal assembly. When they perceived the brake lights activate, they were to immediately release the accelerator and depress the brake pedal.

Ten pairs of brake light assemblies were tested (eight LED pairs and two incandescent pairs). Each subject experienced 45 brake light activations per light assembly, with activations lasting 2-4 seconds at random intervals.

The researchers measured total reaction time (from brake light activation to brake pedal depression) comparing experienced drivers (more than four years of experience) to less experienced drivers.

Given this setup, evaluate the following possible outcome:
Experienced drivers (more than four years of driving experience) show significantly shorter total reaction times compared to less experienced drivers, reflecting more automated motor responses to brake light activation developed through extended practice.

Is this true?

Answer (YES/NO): NO